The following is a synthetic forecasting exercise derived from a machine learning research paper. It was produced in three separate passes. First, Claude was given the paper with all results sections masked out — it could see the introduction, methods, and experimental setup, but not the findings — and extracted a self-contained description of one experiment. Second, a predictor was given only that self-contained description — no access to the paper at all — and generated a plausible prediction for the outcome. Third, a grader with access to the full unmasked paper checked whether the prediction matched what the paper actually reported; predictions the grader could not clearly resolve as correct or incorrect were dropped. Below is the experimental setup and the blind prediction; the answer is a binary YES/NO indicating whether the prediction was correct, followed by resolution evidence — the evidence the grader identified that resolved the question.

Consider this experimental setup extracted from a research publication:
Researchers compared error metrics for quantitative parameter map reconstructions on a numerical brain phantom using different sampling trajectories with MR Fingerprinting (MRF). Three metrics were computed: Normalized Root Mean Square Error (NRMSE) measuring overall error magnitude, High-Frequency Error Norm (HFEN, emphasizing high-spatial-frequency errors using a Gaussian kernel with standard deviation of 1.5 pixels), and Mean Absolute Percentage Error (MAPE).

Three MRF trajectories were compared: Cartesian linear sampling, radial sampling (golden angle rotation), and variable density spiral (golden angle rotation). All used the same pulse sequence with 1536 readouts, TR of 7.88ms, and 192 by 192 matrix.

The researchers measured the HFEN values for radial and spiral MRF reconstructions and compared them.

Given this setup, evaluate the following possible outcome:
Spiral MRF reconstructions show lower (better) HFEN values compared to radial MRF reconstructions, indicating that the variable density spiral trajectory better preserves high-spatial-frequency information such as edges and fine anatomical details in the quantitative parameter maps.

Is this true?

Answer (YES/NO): NO